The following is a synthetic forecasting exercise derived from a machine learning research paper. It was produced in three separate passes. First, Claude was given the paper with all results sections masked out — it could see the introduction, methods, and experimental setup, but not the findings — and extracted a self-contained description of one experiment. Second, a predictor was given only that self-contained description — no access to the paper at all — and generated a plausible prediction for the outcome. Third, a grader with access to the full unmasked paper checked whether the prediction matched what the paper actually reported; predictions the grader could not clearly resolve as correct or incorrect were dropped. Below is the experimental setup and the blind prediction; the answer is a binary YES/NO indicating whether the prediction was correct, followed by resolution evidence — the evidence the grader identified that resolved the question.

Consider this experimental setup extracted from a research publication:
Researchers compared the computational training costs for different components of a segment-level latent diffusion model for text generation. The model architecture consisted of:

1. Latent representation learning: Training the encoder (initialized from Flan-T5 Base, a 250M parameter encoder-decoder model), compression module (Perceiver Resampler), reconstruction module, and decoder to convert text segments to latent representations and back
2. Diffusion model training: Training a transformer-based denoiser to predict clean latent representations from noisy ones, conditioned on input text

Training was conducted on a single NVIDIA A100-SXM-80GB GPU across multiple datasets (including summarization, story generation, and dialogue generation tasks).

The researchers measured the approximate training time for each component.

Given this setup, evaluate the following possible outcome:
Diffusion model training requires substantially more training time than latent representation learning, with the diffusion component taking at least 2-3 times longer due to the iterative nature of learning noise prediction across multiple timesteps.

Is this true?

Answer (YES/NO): YES